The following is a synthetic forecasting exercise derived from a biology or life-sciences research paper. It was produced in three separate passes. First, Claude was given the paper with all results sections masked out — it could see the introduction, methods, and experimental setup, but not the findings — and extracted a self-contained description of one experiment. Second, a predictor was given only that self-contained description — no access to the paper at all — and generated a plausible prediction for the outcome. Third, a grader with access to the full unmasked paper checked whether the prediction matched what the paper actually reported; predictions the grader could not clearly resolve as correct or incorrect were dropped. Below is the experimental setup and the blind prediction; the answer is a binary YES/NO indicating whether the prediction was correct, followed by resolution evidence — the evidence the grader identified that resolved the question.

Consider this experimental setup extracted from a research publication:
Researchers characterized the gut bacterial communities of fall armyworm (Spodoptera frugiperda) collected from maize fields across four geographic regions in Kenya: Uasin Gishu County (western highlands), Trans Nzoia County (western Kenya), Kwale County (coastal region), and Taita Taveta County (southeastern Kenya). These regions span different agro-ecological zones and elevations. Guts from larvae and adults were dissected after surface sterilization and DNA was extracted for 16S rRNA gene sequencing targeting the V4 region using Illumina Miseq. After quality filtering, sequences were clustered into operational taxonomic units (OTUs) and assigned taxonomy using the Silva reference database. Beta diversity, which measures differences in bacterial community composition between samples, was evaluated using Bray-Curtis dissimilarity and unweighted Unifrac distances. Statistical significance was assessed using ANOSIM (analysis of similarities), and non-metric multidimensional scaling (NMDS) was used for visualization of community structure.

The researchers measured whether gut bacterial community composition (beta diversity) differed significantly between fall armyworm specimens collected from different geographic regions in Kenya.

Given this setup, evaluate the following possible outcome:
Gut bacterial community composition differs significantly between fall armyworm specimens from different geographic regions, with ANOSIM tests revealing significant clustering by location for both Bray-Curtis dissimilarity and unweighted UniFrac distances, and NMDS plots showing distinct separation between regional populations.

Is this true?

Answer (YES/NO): NO